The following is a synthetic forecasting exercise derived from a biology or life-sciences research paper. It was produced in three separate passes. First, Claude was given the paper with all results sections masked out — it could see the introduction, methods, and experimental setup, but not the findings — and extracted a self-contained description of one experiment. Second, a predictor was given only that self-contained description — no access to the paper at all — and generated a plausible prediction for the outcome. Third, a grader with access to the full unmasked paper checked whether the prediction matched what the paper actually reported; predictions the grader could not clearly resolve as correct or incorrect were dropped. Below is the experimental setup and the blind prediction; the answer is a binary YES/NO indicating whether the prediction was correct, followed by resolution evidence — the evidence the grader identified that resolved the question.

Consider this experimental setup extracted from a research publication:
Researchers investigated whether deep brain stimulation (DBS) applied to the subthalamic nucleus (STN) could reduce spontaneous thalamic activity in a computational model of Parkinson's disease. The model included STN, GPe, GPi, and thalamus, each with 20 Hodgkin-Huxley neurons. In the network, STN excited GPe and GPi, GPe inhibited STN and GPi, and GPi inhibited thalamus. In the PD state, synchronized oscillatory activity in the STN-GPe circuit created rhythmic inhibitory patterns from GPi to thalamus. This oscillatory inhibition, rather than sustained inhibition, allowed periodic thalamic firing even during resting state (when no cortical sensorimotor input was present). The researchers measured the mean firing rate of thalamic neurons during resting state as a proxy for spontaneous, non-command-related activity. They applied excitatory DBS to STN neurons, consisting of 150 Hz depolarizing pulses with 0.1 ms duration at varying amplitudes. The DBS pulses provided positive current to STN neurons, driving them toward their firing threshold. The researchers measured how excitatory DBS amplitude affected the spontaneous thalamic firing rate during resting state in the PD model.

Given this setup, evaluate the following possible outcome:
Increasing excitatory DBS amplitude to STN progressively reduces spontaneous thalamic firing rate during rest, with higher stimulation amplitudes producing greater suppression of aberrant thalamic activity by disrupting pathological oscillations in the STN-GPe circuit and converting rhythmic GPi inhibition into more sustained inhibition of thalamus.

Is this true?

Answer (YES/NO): NO